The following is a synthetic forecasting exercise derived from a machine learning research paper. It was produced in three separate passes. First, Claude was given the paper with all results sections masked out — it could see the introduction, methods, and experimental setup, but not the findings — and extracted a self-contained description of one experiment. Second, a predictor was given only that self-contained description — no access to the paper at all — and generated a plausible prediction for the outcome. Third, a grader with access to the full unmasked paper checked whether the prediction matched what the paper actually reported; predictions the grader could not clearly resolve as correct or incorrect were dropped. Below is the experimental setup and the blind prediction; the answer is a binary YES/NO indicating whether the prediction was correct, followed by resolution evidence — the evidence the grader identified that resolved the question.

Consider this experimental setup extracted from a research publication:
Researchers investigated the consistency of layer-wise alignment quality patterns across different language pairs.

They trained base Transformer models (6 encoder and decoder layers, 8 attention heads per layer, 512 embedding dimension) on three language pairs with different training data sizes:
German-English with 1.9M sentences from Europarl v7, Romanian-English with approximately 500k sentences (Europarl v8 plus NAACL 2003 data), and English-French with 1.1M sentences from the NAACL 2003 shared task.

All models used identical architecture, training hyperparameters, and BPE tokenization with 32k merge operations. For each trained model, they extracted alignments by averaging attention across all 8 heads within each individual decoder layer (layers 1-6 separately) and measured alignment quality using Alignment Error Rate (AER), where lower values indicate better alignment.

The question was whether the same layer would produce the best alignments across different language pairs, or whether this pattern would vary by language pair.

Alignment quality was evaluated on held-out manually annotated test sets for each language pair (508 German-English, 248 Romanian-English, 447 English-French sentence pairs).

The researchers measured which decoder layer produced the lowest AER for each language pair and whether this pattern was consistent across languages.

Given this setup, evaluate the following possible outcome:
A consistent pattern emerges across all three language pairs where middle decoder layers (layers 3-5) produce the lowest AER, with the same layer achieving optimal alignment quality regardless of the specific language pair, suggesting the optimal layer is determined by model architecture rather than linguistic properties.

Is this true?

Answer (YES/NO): NO